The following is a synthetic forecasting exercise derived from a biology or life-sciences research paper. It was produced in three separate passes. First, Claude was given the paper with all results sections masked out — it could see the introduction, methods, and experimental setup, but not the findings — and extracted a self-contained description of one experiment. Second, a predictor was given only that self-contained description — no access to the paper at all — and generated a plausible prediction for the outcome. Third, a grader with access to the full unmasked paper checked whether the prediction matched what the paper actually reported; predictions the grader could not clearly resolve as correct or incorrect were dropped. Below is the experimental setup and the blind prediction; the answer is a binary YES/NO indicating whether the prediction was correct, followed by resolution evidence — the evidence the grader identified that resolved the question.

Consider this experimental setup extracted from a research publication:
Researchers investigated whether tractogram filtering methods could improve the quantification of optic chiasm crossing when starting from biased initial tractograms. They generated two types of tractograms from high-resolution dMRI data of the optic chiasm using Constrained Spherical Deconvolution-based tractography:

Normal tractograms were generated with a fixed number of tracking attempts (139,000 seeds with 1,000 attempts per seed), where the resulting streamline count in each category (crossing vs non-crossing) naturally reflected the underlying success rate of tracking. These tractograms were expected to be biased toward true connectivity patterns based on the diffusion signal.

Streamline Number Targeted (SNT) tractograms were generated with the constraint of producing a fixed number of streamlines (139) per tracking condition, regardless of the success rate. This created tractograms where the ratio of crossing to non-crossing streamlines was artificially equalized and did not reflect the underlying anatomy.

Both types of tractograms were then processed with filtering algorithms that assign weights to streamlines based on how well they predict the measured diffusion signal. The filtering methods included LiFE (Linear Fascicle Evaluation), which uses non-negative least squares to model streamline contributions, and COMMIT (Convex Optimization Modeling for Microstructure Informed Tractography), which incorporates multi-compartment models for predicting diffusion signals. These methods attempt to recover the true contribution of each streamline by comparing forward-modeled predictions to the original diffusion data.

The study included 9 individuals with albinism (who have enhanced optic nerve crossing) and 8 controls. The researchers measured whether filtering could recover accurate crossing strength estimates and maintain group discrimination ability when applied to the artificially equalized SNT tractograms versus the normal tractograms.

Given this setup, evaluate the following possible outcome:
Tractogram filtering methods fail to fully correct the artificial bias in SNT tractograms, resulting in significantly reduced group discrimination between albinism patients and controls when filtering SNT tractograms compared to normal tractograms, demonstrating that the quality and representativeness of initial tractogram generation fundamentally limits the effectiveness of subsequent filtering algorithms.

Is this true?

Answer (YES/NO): YES